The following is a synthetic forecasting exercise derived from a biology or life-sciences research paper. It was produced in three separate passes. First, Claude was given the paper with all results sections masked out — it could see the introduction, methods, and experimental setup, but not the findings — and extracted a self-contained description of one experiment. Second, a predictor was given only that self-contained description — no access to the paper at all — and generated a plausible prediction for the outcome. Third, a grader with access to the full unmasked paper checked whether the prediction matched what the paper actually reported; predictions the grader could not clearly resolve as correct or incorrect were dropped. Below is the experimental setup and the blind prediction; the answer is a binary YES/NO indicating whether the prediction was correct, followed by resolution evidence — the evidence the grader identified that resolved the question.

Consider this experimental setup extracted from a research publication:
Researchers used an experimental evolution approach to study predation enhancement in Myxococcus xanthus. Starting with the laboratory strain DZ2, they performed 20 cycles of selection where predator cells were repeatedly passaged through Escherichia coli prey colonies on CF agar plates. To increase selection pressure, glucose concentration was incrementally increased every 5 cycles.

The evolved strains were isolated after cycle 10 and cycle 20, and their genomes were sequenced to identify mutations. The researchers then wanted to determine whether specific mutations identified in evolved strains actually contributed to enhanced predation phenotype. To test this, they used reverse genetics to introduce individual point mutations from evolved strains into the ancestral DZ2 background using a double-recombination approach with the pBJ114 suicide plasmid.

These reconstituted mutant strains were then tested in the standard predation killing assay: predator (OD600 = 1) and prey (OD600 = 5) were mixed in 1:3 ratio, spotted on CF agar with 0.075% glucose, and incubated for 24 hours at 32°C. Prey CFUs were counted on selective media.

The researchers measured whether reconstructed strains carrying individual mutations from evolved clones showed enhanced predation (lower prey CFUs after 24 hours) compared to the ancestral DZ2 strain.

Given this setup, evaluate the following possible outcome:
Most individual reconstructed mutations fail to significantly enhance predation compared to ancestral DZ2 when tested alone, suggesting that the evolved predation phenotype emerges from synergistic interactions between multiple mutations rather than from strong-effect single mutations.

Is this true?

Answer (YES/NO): NO